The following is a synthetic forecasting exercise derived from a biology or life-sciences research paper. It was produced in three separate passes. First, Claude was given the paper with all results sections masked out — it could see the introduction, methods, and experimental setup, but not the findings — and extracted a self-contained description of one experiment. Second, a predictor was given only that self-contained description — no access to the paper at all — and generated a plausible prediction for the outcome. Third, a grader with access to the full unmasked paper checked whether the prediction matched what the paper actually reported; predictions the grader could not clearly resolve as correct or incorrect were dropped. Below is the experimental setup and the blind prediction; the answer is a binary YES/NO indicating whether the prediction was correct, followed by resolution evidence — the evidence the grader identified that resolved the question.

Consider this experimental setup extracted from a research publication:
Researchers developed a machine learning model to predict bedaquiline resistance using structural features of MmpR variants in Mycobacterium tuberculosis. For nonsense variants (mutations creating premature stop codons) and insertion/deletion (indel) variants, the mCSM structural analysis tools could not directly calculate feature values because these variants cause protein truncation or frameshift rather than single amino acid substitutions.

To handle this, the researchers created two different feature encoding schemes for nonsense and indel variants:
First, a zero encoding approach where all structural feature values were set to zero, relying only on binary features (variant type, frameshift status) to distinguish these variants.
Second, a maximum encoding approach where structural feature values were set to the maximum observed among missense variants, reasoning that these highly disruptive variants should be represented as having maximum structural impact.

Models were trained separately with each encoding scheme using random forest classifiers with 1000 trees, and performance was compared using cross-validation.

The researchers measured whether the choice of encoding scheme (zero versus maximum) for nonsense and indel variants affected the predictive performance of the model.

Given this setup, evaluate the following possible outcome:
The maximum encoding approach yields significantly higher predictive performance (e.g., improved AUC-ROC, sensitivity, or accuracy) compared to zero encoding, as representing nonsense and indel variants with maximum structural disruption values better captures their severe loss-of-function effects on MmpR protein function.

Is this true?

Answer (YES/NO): NO